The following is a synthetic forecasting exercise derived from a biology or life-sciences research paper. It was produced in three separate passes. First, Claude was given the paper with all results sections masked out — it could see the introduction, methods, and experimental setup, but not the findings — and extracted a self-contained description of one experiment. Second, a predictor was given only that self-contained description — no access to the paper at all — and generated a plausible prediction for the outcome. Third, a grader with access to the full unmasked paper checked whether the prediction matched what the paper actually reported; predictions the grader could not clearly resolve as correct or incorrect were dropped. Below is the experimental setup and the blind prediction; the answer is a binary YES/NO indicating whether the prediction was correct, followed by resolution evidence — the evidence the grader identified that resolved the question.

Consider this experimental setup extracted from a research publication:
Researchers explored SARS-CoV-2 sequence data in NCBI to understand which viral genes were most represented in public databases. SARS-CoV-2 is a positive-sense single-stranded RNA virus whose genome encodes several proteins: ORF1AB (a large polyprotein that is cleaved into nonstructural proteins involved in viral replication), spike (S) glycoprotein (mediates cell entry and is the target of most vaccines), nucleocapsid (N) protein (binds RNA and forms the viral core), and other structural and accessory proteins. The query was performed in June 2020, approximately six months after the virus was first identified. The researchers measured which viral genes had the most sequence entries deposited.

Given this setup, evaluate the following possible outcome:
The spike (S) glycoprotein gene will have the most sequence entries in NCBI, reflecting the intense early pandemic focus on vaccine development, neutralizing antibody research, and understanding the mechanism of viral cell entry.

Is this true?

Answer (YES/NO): NO